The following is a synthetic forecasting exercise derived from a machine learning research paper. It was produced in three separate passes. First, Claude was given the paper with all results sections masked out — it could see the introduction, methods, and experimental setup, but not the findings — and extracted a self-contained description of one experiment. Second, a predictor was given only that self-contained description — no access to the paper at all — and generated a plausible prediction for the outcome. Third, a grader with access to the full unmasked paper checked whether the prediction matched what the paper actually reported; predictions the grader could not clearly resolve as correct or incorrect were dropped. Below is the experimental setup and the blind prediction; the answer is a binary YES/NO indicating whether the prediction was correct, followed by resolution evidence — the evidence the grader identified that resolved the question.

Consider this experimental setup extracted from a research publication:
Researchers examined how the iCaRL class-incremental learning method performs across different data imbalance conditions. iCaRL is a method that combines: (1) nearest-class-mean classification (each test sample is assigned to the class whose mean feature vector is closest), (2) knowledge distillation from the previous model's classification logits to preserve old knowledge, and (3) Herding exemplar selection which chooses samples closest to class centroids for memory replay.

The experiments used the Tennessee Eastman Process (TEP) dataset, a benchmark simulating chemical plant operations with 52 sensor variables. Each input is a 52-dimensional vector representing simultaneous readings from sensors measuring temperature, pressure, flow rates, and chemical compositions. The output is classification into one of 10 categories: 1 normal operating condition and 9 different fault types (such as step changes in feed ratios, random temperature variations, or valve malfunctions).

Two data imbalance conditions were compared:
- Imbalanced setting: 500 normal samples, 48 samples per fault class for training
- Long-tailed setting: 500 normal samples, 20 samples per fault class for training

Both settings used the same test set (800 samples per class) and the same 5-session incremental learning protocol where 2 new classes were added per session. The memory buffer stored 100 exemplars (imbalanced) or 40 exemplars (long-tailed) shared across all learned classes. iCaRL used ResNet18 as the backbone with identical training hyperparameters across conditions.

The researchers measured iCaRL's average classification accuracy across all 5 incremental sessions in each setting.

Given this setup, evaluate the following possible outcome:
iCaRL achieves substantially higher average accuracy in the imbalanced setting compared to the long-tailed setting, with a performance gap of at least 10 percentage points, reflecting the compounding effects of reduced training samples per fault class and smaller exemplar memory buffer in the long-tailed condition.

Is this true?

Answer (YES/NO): NO